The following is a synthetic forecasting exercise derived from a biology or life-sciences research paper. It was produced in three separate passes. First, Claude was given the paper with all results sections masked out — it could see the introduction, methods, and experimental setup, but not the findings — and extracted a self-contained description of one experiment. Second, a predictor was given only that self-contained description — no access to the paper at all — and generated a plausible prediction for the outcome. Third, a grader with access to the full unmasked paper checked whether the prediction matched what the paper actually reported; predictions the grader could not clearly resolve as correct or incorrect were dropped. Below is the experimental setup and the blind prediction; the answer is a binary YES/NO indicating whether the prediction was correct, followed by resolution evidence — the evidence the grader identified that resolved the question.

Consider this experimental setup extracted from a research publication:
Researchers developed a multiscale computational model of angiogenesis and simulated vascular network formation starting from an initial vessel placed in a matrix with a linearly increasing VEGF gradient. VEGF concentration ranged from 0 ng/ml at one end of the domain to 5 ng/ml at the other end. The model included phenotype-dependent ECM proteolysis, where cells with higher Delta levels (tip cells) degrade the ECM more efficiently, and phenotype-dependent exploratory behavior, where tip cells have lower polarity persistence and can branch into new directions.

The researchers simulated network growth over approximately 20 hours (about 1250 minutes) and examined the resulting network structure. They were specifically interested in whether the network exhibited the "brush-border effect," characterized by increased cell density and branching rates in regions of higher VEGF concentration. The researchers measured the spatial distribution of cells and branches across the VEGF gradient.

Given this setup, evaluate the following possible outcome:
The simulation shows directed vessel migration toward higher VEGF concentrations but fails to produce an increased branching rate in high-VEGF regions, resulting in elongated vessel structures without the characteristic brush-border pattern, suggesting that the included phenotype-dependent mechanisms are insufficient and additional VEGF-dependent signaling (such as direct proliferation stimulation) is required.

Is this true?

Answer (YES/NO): NO